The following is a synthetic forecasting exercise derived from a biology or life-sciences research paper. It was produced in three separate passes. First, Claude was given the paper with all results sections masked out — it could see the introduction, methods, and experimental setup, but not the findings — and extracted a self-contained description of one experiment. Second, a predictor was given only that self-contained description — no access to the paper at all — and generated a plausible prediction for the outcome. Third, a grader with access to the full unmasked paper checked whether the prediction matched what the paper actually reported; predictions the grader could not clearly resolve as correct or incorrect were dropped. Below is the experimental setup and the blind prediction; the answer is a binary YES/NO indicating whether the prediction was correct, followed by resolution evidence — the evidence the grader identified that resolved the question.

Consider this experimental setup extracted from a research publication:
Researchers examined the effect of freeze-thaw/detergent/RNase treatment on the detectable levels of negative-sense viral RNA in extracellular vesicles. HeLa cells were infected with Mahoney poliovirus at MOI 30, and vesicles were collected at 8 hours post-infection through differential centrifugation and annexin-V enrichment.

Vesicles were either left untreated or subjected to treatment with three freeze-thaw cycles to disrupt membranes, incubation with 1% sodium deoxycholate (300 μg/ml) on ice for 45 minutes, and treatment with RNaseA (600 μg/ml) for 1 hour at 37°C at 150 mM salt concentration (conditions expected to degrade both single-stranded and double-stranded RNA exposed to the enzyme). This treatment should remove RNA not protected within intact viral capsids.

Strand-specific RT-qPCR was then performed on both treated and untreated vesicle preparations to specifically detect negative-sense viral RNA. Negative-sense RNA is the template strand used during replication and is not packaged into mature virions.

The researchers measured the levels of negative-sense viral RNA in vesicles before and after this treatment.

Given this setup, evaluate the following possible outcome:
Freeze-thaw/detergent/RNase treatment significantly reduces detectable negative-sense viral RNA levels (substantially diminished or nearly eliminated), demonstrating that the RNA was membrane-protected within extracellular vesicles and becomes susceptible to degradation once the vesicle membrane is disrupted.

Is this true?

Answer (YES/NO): YES